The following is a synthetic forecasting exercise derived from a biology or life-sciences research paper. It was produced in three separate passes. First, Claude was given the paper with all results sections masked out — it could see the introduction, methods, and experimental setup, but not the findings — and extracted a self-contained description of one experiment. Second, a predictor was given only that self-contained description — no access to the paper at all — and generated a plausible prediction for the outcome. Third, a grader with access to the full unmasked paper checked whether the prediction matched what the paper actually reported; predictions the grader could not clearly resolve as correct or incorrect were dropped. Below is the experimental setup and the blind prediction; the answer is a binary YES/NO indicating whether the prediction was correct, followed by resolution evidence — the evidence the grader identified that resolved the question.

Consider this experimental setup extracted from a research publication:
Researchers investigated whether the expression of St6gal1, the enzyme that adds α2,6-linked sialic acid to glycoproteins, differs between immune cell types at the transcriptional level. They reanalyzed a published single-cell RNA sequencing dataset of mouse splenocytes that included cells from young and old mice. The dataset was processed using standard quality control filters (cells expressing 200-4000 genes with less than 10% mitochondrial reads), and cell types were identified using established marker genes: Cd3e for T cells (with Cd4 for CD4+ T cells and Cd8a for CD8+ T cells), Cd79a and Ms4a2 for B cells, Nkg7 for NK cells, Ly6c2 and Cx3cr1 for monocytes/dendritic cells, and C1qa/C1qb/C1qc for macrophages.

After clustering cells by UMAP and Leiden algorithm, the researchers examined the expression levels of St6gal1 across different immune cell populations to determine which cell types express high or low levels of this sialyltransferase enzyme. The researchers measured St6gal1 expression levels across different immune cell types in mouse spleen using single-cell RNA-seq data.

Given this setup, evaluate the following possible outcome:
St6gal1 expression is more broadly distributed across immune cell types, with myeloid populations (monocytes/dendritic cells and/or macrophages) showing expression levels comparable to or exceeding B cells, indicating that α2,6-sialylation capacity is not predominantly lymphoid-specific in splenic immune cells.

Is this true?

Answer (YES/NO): NO